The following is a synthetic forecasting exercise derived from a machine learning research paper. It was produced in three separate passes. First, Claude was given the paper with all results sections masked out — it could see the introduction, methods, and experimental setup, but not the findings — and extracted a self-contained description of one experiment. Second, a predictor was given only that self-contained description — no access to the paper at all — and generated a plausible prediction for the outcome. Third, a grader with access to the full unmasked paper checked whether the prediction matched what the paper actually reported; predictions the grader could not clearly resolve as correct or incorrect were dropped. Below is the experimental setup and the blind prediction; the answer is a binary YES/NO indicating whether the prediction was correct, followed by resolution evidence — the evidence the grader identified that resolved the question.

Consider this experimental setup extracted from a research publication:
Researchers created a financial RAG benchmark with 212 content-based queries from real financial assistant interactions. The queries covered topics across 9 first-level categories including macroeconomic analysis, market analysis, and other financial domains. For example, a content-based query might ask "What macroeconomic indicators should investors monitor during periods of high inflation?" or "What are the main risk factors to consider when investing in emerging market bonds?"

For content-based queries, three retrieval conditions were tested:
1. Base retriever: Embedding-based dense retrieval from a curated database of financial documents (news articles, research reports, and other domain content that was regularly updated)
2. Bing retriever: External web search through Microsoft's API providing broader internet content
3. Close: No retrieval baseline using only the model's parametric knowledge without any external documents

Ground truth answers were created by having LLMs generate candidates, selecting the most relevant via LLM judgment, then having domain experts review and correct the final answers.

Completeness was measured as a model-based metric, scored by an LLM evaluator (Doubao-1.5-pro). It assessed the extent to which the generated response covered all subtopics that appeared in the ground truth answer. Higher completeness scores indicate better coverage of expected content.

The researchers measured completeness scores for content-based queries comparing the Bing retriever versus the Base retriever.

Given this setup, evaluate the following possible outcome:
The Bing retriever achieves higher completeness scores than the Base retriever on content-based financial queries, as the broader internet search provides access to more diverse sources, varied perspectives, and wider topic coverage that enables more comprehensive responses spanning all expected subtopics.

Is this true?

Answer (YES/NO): YES